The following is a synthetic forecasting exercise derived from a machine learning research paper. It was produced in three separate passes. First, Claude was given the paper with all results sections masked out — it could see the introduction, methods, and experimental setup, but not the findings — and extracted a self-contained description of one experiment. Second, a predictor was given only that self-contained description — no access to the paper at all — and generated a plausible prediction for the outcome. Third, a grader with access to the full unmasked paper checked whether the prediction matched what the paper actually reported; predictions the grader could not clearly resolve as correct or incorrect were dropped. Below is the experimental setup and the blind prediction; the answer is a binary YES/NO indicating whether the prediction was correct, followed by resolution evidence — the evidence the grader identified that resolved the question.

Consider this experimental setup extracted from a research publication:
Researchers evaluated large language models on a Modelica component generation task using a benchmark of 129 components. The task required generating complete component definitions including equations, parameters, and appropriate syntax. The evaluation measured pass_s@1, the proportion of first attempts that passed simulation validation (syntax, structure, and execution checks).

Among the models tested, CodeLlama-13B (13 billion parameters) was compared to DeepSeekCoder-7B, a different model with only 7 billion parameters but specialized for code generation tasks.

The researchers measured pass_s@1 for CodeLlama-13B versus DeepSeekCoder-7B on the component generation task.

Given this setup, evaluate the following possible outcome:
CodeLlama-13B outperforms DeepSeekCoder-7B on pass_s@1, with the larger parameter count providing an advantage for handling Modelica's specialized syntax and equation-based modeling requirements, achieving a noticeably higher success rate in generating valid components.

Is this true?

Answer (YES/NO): NO